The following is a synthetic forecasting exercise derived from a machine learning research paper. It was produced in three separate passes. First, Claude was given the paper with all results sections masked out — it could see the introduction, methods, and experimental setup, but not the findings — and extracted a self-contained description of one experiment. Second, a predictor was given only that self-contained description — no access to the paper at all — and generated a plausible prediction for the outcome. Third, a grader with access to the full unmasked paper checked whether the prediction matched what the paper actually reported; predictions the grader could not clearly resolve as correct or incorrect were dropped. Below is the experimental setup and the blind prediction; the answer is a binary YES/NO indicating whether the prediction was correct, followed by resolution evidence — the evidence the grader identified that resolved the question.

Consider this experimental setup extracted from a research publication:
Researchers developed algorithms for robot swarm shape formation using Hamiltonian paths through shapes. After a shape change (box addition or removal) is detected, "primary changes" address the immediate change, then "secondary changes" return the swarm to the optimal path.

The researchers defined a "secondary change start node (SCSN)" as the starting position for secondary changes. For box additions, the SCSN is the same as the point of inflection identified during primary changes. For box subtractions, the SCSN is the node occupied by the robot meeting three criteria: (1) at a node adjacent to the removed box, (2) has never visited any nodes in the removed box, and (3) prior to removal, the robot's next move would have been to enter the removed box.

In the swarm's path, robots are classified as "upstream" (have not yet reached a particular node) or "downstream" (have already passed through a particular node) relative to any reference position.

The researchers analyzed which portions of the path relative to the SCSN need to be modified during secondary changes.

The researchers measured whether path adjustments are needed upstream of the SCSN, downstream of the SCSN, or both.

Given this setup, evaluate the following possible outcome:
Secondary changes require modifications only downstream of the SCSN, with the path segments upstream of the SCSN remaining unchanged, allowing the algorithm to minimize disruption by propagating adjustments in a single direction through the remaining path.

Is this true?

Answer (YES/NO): YES